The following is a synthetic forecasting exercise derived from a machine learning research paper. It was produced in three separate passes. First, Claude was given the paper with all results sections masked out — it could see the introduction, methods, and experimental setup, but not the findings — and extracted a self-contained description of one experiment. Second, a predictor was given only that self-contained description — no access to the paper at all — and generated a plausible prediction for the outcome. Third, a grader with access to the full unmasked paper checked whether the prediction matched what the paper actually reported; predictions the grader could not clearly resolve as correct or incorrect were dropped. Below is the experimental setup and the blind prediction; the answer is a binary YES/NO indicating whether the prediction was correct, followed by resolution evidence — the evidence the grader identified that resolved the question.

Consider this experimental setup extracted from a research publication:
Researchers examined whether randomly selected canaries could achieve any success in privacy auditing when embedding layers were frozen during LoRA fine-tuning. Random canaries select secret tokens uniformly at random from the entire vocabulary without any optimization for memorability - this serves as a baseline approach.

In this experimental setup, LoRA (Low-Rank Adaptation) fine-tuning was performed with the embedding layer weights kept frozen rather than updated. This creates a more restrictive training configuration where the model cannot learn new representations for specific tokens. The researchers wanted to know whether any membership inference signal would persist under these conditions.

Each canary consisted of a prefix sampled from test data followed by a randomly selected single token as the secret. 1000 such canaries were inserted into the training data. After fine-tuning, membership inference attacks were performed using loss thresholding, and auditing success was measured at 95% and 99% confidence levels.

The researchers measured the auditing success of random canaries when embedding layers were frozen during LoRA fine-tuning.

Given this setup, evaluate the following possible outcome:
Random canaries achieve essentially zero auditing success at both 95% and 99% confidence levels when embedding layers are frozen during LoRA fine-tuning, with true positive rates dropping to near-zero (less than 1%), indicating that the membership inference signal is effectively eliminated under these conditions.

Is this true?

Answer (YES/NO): YES